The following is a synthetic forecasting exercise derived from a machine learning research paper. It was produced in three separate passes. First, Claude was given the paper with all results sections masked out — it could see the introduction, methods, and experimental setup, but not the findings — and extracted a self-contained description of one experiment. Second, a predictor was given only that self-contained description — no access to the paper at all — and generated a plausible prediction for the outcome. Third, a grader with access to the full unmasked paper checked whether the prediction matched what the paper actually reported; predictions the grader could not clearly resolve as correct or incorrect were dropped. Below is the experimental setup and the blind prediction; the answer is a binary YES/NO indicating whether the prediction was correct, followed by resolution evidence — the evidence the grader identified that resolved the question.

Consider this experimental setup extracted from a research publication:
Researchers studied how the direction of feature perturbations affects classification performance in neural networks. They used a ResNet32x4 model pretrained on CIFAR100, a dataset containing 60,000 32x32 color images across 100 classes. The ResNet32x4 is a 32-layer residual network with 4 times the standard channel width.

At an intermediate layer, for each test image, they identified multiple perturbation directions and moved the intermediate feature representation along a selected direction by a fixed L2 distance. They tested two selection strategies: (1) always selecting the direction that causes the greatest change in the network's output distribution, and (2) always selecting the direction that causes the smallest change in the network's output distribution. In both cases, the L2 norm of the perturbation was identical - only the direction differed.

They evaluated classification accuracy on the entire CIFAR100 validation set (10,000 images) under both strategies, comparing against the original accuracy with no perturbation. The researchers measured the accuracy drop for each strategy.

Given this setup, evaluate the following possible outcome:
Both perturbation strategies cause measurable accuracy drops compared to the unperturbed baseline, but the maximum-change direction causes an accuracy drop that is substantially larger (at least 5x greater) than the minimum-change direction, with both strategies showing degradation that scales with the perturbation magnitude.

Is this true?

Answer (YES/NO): NO